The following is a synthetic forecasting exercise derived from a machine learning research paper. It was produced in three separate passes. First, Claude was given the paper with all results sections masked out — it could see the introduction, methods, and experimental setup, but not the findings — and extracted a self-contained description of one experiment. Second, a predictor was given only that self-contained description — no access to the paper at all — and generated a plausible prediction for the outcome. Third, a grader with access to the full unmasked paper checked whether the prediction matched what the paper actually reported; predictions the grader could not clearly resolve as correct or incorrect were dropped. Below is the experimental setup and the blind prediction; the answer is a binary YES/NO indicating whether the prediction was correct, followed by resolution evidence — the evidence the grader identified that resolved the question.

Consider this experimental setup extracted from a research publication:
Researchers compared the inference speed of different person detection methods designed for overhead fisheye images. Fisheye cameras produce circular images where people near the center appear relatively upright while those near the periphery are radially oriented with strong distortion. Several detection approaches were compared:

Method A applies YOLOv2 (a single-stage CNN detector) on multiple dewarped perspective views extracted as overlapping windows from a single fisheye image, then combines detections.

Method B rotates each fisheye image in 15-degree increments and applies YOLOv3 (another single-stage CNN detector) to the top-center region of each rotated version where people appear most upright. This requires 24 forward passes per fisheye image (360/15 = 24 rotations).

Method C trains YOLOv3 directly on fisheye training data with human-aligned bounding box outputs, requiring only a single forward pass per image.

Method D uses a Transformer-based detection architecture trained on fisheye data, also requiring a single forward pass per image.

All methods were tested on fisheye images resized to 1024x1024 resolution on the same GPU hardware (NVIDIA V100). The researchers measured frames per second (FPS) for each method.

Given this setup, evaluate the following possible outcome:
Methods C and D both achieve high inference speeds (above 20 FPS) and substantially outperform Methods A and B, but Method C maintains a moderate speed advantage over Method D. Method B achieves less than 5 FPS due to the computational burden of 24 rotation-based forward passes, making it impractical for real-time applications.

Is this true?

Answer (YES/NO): NO